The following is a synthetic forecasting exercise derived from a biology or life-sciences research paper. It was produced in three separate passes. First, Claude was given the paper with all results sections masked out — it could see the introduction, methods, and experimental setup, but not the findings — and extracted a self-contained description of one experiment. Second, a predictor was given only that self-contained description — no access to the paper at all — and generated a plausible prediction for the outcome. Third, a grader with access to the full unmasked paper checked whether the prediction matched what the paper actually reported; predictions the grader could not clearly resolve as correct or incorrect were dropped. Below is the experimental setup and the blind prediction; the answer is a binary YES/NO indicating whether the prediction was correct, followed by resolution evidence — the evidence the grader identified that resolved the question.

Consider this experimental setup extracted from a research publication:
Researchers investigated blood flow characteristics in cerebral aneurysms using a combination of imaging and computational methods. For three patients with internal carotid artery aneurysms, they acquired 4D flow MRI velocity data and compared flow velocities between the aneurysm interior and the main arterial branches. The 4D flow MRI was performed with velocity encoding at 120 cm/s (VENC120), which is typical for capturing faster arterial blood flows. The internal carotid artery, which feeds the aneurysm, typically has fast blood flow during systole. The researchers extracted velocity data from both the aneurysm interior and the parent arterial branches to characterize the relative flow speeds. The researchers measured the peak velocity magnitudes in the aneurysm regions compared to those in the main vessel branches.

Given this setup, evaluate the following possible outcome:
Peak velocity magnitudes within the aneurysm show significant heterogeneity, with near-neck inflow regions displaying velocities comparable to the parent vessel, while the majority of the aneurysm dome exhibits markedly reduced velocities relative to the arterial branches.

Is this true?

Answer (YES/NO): NO